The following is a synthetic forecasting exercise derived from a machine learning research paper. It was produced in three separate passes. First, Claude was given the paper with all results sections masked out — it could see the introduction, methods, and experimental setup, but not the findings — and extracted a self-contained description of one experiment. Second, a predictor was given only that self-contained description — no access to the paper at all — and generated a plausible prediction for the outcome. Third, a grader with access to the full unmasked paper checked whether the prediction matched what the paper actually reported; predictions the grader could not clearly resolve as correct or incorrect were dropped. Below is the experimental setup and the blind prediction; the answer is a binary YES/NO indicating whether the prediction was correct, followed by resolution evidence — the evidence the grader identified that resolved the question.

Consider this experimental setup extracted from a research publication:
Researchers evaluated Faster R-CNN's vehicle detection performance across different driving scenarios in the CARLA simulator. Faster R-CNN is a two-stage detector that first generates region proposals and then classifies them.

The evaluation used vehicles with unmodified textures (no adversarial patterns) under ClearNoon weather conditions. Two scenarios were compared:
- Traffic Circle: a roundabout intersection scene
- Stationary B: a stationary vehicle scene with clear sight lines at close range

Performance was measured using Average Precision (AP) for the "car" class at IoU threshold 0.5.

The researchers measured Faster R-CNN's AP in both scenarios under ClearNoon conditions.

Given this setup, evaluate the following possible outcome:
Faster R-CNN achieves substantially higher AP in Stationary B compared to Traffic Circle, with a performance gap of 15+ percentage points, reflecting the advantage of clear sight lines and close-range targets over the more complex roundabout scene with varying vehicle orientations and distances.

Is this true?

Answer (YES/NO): YES